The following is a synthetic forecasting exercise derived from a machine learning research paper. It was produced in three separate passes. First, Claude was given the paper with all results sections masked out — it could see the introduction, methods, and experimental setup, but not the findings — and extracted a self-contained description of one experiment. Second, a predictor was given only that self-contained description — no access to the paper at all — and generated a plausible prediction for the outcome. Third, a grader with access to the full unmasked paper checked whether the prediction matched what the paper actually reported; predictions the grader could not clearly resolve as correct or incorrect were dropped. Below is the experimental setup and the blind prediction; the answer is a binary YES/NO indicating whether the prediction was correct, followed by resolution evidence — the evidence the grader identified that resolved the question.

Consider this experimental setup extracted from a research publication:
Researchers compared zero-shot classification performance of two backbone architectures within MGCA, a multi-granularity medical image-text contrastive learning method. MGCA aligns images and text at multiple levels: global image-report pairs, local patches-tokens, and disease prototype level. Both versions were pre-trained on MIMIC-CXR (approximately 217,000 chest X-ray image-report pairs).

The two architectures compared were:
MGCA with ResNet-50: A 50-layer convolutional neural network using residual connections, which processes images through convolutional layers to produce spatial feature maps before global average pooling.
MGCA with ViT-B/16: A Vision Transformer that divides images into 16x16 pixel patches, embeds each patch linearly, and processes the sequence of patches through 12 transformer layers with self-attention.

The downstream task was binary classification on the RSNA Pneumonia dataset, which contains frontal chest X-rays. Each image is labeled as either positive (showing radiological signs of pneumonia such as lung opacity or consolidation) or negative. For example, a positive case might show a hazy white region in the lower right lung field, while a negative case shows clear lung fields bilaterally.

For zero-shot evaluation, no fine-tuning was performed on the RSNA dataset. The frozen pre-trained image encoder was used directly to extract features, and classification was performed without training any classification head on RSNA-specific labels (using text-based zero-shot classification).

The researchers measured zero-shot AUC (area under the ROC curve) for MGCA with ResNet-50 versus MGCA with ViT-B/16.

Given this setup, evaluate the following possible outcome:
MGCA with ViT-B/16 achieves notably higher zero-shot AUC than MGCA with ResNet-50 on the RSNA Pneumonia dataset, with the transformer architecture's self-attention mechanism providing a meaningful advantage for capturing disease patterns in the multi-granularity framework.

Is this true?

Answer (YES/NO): NO